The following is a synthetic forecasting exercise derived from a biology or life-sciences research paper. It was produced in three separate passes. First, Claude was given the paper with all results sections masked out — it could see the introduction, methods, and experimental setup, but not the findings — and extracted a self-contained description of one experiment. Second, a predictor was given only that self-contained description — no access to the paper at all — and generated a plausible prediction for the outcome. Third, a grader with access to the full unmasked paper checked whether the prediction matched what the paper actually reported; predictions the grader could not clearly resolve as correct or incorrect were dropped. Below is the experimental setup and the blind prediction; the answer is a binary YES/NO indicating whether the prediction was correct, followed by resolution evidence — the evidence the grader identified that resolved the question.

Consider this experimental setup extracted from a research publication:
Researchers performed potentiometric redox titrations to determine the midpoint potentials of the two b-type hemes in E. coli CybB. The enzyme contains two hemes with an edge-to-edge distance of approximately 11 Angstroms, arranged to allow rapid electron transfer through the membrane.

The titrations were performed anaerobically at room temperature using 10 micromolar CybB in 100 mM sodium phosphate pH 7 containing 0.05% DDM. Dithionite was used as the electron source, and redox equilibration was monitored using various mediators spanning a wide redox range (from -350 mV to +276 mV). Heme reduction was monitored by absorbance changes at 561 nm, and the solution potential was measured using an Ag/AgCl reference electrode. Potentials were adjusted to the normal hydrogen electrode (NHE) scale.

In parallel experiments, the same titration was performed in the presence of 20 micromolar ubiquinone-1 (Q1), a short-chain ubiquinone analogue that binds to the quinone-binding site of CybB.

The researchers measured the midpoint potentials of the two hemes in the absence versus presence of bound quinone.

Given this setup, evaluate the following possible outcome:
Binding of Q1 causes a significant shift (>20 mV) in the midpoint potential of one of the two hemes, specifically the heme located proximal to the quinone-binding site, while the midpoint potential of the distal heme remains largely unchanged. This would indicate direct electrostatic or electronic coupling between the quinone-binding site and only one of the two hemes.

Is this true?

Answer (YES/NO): NO